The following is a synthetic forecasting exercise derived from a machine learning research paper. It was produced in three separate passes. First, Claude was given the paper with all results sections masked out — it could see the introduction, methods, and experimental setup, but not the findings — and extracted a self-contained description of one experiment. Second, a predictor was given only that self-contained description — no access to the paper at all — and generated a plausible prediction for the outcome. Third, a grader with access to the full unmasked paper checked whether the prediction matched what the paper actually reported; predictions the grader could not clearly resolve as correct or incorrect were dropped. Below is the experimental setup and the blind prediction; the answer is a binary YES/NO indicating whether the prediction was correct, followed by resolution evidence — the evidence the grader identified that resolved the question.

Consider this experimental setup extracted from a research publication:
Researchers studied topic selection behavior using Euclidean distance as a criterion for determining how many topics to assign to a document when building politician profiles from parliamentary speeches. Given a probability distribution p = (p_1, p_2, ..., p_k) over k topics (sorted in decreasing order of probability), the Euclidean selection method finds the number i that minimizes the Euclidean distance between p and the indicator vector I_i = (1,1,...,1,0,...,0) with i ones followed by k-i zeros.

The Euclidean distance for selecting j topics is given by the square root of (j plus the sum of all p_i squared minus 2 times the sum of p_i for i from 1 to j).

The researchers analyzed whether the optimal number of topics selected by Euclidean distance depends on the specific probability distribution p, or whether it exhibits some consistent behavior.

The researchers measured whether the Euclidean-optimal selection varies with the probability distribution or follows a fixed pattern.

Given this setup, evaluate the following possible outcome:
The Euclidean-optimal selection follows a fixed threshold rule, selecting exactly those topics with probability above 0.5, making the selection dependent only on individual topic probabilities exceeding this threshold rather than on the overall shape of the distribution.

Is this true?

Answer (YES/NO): NO